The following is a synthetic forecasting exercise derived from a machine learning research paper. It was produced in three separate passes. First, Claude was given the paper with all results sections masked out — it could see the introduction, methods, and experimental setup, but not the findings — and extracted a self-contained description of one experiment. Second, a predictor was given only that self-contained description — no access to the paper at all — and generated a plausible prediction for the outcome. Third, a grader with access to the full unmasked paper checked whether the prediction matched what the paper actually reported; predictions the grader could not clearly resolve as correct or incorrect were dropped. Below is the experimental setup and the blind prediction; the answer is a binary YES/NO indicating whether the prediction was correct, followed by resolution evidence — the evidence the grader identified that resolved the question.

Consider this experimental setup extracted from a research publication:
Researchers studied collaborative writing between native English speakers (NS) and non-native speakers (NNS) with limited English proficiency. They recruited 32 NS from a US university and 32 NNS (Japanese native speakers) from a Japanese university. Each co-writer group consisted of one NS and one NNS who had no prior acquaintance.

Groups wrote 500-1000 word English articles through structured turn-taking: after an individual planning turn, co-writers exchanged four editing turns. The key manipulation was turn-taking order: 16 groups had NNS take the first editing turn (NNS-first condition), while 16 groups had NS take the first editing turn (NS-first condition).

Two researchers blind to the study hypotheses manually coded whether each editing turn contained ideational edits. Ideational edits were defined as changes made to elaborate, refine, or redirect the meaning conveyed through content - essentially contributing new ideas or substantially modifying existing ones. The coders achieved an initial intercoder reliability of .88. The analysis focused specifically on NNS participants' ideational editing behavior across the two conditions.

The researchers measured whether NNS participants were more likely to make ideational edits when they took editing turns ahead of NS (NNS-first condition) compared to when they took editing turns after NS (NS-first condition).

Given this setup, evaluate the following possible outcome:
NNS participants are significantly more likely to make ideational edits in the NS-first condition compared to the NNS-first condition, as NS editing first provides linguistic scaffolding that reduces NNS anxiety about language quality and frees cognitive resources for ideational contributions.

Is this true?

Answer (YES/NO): NO